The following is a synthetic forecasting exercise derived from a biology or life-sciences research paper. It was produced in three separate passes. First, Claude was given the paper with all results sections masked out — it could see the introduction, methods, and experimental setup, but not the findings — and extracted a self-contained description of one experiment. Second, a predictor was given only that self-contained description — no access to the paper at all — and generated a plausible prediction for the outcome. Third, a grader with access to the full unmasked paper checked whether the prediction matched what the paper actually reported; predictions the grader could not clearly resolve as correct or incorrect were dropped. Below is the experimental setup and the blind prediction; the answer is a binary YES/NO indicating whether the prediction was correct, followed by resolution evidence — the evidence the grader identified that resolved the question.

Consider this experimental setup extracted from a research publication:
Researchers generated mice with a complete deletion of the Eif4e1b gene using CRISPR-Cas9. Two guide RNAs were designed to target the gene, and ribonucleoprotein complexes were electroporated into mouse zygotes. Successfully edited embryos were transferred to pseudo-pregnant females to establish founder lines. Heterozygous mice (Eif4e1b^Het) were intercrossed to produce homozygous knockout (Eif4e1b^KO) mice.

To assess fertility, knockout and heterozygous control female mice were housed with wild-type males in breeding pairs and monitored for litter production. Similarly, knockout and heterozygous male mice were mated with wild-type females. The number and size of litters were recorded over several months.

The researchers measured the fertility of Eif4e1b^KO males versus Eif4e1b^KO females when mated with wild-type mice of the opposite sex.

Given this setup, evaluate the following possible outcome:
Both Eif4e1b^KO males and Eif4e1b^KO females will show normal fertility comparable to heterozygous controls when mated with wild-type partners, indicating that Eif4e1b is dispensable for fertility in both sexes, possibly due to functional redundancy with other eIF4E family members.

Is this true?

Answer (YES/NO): NO